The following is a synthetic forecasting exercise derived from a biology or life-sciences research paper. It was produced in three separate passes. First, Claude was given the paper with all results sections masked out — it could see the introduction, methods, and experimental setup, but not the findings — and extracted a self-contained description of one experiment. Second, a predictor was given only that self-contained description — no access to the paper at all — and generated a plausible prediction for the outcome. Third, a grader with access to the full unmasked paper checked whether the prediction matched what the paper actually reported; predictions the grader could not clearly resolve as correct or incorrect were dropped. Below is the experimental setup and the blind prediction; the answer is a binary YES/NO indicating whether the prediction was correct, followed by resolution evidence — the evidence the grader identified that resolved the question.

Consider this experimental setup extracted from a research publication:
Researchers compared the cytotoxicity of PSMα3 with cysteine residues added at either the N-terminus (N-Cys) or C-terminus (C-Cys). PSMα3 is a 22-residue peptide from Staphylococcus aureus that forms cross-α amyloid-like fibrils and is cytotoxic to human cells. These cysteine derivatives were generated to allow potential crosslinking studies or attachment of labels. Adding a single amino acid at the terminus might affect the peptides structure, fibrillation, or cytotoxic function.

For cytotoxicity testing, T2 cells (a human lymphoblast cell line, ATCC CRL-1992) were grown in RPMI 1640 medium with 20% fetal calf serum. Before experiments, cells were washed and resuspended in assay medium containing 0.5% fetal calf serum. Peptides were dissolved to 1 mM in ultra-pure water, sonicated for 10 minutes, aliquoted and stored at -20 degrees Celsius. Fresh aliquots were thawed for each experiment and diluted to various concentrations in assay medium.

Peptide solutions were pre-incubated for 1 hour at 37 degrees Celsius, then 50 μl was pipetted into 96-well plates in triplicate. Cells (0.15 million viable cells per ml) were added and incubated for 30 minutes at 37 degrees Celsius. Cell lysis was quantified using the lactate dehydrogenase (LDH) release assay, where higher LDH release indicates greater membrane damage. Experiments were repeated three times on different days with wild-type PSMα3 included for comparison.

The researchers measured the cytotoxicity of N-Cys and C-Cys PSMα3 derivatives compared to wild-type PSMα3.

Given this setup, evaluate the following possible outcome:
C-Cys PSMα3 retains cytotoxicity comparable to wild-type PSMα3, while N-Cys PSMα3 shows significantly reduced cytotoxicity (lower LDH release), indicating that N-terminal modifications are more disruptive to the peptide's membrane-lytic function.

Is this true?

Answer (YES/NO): YES